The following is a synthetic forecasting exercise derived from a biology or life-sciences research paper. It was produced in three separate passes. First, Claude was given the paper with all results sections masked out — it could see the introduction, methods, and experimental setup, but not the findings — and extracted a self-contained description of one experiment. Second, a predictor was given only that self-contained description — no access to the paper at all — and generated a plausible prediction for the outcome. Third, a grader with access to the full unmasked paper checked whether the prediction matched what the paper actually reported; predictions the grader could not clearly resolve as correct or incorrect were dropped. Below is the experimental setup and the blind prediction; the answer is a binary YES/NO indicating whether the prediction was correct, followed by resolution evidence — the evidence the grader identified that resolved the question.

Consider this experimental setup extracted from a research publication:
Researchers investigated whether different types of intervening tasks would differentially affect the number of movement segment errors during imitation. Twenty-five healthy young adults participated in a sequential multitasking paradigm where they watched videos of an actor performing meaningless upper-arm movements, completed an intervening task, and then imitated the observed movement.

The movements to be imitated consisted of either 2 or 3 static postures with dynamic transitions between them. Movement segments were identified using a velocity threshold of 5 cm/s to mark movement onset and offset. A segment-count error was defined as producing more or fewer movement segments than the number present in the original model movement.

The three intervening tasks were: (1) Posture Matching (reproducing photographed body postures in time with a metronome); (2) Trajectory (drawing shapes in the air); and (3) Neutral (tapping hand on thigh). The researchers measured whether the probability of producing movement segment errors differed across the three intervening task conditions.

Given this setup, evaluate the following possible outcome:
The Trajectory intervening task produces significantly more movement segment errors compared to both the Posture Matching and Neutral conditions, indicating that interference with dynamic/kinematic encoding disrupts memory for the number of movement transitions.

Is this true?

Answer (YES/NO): NO